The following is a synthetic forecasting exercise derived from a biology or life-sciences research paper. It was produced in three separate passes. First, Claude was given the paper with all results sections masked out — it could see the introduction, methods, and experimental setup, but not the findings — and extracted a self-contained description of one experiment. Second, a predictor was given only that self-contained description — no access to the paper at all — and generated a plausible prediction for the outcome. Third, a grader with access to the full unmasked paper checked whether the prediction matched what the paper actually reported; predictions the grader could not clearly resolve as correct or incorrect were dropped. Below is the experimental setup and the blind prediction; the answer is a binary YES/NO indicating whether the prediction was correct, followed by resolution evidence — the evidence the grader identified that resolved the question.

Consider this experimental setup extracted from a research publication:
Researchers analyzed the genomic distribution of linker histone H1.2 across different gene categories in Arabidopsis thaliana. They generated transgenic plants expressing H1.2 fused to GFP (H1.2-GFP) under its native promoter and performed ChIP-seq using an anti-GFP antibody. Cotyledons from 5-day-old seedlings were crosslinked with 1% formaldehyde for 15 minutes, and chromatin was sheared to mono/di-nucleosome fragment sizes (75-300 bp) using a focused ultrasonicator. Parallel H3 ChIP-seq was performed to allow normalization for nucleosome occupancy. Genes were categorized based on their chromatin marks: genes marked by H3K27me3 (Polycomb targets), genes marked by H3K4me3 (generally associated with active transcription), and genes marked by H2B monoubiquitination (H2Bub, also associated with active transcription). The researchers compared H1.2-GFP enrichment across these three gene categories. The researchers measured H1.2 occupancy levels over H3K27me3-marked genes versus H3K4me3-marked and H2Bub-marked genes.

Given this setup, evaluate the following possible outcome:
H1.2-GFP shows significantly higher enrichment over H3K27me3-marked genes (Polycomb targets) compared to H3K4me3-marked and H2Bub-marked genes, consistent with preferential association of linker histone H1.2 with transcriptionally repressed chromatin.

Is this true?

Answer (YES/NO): YES